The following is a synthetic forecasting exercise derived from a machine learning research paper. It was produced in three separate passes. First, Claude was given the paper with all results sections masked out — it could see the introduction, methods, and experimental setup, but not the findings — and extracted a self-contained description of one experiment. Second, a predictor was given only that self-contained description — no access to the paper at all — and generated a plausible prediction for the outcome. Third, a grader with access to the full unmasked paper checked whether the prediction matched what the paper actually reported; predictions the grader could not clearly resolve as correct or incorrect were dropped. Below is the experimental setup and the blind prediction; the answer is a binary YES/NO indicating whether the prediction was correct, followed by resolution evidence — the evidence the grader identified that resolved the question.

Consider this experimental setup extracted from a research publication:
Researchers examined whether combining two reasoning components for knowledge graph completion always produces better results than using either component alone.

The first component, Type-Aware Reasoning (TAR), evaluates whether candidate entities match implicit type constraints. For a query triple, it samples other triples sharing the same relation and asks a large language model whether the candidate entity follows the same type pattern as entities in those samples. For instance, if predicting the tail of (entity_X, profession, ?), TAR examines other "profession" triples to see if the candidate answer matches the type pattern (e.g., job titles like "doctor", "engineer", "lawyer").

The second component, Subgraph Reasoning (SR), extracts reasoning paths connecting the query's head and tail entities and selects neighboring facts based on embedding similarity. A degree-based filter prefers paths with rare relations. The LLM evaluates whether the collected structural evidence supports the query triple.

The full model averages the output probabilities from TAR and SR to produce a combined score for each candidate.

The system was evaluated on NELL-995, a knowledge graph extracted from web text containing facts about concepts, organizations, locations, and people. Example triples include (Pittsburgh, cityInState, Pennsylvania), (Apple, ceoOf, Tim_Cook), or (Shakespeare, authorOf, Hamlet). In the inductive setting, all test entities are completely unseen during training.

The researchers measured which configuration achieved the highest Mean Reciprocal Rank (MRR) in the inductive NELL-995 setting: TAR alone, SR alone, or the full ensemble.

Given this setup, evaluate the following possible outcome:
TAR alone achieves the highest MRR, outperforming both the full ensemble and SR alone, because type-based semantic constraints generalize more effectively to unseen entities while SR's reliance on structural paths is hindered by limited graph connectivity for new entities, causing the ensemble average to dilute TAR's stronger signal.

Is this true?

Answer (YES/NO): NO